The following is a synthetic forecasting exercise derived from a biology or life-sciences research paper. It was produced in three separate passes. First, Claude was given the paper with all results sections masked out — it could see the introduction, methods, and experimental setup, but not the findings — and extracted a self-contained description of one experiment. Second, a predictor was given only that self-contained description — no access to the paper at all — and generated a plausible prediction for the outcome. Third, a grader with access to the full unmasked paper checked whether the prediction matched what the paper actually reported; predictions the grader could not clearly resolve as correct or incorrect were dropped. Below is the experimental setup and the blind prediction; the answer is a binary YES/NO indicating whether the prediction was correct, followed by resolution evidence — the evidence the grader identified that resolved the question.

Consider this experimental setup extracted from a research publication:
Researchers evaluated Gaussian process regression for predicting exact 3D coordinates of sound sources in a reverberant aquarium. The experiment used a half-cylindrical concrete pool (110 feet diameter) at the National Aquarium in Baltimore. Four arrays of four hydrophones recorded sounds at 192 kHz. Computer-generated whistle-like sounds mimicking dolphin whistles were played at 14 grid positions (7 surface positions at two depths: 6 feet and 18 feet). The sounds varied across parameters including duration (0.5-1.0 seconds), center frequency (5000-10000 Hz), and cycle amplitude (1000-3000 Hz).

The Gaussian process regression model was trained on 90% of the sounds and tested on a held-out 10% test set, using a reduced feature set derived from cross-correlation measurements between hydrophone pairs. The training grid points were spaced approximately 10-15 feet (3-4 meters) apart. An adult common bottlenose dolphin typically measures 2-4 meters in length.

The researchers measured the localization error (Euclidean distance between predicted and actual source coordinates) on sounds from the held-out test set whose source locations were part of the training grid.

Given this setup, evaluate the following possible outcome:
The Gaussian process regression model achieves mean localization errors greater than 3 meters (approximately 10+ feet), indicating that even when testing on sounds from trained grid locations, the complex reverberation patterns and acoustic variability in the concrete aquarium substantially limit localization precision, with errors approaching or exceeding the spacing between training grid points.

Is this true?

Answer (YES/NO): NO